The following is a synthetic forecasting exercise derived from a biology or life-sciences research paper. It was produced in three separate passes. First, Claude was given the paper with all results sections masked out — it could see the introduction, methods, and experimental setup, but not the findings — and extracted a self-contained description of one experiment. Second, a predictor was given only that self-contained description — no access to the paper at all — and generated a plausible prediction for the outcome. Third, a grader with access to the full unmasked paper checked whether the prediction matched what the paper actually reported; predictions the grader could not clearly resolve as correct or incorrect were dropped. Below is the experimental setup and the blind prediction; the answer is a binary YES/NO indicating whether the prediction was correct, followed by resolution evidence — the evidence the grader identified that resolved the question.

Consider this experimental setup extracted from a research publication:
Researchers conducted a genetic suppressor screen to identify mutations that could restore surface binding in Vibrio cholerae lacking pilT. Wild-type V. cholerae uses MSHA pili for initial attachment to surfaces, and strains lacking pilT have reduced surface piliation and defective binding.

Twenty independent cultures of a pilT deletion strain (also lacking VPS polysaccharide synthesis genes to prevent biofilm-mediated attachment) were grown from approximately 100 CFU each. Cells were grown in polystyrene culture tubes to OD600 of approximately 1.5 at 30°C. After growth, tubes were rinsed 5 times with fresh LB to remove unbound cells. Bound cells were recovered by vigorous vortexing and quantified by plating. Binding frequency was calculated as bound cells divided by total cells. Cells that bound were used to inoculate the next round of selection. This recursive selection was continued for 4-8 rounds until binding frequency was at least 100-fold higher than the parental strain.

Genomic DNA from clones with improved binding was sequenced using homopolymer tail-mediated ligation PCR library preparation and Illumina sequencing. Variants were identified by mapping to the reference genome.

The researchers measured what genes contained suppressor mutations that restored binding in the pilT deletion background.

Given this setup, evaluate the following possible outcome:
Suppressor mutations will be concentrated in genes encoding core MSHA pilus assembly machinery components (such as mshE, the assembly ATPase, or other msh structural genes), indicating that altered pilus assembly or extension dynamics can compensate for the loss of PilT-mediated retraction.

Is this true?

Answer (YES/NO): NO